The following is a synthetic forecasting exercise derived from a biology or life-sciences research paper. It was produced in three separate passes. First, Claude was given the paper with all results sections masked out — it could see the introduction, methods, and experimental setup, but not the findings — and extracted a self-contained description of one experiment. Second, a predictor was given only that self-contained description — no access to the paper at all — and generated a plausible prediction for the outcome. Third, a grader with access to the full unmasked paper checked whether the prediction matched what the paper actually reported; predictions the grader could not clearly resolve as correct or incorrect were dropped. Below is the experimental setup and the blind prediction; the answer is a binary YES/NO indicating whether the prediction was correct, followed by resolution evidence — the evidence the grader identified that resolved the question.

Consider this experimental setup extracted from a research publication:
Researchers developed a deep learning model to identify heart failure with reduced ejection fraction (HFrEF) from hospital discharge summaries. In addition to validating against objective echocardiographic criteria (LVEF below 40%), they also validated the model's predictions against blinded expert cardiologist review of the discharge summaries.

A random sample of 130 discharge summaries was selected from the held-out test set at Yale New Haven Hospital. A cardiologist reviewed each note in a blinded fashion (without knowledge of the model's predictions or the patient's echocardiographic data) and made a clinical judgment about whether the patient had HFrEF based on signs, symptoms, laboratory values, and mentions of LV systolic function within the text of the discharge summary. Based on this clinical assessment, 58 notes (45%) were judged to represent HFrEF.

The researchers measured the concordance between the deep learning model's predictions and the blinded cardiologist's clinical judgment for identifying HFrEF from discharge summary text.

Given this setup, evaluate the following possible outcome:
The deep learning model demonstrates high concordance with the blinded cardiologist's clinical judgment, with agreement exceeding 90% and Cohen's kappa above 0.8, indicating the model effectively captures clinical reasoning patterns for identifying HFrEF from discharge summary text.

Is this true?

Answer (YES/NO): NO